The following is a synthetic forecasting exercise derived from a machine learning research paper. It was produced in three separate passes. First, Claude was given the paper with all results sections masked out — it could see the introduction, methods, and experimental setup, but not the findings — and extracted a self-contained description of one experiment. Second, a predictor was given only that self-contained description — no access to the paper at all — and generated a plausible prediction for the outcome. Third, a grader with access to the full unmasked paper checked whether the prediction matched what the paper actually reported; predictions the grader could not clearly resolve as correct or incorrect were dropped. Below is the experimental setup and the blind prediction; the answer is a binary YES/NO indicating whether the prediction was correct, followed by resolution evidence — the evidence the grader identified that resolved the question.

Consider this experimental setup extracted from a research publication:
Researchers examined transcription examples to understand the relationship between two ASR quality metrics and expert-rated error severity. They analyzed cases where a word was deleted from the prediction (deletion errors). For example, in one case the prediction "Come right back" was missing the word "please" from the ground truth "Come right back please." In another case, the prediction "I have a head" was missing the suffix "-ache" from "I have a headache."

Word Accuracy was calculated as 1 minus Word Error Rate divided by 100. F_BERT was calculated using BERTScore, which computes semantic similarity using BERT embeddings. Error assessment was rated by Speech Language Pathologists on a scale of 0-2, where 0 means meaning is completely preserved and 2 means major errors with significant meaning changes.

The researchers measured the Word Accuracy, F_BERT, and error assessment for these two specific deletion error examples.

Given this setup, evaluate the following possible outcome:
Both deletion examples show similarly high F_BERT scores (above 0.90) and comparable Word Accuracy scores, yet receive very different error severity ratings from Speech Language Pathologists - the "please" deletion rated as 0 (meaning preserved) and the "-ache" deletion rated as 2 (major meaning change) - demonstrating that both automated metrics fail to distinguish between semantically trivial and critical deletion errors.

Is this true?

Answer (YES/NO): NO